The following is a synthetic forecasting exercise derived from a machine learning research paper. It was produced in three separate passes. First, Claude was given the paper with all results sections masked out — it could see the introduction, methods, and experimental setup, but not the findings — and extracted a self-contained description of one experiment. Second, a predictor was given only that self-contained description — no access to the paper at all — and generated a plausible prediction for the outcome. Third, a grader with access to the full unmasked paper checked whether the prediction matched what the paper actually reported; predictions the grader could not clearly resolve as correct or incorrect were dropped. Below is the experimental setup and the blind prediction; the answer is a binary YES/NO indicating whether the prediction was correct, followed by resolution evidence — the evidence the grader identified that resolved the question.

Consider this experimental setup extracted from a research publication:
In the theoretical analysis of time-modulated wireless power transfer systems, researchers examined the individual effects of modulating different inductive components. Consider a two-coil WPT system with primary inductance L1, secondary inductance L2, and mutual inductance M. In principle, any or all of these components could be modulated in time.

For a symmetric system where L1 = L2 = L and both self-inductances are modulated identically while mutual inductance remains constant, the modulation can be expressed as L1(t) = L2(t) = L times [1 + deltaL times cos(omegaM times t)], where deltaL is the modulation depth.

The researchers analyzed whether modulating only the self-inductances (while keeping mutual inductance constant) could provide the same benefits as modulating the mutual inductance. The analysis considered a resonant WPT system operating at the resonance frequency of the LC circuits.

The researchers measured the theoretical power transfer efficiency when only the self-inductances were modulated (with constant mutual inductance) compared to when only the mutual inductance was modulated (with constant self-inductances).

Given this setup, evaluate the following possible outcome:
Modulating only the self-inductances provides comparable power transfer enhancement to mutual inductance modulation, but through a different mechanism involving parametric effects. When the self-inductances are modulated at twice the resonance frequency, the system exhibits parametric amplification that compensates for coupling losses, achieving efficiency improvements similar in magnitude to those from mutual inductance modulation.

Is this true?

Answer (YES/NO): NO